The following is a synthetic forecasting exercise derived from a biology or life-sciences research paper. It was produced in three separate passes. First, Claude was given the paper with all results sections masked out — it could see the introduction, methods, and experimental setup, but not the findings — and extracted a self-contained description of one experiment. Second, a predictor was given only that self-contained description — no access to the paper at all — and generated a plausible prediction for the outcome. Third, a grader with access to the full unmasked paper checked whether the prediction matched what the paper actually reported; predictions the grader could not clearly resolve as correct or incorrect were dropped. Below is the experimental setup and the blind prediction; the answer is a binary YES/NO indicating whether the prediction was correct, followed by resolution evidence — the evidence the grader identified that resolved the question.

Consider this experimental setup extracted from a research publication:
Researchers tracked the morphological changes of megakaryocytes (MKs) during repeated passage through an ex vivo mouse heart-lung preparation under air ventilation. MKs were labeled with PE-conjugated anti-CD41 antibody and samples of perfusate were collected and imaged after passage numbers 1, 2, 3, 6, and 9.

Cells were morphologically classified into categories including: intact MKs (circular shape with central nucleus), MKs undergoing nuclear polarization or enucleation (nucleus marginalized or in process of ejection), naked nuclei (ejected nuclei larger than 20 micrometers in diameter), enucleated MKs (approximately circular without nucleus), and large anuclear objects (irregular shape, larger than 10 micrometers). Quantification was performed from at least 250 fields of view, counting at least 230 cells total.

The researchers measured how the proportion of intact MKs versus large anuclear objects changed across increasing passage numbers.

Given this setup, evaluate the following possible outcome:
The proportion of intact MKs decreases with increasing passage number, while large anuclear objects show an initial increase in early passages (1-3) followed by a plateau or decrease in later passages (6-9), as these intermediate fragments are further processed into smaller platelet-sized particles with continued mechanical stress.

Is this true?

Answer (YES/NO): NO